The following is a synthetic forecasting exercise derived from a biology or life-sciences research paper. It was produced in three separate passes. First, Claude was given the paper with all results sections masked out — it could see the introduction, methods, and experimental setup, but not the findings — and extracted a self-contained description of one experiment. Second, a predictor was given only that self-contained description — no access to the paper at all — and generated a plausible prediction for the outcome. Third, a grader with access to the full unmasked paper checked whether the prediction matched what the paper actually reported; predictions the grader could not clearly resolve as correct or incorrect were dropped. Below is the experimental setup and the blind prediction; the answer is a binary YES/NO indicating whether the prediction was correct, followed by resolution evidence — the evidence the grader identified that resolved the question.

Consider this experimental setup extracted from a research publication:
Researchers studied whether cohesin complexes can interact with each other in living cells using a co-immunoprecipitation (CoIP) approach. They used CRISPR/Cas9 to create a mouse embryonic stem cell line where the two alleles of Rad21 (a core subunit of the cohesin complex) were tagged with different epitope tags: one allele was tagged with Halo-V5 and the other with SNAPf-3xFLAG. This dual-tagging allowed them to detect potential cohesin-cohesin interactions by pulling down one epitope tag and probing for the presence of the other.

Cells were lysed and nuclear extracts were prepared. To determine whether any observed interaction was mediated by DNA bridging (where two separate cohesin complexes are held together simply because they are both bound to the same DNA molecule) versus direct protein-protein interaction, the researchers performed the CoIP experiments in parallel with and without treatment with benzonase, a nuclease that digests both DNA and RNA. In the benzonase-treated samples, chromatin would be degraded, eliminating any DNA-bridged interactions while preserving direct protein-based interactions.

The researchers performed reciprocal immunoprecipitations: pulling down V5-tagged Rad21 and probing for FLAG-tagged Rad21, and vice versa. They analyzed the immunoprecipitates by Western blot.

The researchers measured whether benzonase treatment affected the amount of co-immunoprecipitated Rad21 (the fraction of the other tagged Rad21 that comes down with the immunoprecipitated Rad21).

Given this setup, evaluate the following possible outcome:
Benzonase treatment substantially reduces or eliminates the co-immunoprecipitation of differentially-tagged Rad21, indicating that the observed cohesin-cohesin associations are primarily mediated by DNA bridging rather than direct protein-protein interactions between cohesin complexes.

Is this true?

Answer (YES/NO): NO